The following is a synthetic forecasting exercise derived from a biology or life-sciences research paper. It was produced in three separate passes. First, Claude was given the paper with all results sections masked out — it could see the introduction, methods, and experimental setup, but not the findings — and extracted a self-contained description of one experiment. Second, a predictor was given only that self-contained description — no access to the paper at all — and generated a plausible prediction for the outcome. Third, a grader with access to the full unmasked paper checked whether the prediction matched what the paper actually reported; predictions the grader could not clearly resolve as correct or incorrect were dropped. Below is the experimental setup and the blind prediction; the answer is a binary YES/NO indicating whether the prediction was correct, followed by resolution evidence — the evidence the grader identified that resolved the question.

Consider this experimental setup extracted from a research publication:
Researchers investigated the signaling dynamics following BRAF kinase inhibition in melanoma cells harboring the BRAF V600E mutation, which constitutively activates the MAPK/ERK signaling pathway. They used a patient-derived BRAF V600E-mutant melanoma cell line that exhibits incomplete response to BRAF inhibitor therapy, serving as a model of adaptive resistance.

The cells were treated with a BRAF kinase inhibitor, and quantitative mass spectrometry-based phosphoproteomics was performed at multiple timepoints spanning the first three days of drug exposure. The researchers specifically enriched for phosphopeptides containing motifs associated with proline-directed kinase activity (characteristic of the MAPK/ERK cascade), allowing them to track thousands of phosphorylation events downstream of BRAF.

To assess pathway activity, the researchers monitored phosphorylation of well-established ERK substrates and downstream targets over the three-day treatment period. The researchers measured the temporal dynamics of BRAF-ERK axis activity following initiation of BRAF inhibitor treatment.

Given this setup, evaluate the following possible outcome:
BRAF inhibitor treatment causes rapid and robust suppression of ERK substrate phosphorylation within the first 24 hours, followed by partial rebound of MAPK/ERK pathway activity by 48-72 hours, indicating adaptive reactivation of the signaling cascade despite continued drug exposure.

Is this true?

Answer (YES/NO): NO